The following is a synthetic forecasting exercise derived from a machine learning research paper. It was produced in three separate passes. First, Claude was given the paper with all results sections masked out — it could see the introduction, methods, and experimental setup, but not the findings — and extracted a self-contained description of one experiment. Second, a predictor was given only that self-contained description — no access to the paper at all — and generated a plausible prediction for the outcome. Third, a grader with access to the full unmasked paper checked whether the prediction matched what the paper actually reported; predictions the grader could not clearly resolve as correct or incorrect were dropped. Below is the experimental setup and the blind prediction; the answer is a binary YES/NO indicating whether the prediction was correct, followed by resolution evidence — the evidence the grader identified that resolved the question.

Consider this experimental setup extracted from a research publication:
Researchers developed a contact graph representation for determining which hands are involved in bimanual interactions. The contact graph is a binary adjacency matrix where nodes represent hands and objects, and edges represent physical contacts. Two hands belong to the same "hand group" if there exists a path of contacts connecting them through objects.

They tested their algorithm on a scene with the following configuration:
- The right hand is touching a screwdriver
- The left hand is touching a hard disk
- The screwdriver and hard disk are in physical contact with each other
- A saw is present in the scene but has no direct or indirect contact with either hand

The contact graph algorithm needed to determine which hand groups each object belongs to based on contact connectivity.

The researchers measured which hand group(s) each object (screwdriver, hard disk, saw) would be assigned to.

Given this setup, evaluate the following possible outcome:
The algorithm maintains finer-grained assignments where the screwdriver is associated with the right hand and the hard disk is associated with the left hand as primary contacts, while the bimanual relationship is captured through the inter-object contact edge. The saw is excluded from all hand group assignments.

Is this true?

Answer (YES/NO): NO